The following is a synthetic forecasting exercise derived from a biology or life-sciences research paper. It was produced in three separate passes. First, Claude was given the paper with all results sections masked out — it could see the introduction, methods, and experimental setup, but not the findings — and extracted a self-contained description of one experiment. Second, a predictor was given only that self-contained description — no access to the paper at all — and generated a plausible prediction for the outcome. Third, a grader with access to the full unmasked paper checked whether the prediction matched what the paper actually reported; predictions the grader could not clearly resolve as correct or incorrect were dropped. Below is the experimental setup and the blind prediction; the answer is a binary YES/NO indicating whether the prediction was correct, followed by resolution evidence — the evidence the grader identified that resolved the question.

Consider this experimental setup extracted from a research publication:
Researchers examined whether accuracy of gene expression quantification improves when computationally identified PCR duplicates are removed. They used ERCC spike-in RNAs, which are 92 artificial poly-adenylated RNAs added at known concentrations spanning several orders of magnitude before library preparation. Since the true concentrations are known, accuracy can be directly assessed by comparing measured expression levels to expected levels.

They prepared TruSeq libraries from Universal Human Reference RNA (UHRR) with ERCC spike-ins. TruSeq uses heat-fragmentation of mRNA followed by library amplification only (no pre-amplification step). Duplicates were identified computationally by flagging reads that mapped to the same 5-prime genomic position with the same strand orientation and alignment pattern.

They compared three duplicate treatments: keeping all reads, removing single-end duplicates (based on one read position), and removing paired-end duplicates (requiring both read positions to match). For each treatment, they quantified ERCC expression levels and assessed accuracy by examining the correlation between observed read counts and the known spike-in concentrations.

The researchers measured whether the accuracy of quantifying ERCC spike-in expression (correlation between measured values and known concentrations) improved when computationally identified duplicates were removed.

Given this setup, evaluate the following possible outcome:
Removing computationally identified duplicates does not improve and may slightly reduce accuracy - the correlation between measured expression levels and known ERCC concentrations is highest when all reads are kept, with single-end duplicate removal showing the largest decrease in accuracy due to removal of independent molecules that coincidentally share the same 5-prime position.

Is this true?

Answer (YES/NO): YES